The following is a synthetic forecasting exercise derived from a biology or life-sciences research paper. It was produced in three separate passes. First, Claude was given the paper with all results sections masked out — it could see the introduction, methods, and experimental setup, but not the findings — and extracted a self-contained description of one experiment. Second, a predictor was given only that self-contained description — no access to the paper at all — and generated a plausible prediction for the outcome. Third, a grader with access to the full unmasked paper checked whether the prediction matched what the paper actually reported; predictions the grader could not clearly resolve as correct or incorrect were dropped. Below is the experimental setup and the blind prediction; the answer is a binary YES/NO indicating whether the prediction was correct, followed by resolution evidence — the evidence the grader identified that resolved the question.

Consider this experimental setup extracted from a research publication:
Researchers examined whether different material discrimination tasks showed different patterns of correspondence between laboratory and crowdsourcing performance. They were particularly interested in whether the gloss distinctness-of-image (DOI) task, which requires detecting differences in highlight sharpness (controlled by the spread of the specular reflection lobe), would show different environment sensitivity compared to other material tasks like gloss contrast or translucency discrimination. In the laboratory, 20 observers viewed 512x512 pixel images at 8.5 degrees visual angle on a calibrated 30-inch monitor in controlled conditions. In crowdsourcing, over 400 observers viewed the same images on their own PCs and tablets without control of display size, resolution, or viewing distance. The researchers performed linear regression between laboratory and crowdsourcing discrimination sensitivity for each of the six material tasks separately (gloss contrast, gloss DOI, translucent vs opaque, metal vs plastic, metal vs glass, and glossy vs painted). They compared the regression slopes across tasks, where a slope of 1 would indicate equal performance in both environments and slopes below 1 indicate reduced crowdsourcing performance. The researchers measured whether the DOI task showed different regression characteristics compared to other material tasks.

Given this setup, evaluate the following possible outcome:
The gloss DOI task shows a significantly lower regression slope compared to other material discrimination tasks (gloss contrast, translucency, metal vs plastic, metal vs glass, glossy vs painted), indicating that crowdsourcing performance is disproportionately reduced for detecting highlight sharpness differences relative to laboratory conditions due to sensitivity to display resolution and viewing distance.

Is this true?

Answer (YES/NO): YES